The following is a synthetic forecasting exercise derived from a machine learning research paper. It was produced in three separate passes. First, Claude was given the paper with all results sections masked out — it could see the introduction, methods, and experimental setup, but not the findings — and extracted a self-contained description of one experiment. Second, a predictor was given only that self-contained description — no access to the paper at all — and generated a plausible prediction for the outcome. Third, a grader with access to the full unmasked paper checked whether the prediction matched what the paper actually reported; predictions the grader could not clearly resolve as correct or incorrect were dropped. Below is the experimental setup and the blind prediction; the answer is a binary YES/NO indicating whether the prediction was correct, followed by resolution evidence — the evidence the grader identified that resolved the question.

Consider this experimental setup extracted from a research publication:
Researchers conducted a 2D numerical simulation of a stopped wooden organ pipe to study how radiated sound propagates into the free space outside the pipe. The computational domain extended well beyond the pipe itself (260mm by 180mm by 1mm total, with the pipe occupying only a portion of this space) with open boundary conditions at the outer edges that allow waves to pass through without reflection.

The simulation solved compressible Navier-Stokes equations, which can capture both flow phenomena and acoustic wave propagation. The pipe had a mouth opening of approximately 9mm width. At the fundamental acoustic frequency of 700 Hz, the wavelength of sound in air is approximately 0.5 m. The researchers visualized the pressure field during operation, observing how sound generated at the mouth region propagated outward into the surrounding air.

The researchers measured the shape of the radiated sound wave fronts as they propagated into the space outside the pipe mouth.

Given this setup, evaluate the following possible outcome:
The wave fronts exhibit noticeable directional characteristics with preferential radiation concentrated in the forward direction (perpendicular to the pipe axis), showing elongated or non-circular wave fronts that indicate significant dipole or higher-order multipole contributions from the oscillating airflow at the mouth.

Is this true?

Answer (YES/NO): NO